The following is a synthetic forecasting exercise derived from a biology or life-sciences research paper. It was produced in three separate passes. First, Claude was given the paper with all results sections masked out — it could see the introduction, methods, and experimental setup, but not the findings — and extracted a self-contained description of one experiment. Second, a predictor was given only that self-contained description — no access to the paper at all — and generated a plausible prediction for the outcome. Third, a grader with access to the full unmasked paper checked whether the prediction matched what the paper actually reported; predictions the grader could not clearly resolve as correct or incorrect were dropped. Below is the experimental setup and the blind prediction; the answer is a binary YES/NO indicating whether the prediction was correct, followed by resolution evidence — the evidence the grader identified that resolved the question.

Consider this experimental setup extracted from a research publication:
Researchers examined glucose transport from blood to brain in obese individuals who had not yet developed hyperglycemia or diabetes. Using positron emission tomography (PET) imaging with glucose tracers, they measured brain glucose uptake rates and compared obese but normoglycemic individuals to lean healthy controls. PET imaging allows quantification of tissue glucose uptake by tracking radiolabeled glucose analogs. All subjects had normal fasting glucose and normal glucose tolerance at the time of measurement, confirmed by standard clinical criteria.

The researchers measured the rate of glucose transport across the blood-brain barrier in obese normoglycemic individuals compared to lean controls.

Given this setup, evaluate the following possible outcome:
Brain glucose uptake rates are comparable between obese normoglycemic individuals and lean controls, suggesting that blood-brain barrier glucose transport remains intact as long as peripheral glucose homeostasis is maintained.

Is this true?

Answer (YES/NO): NO